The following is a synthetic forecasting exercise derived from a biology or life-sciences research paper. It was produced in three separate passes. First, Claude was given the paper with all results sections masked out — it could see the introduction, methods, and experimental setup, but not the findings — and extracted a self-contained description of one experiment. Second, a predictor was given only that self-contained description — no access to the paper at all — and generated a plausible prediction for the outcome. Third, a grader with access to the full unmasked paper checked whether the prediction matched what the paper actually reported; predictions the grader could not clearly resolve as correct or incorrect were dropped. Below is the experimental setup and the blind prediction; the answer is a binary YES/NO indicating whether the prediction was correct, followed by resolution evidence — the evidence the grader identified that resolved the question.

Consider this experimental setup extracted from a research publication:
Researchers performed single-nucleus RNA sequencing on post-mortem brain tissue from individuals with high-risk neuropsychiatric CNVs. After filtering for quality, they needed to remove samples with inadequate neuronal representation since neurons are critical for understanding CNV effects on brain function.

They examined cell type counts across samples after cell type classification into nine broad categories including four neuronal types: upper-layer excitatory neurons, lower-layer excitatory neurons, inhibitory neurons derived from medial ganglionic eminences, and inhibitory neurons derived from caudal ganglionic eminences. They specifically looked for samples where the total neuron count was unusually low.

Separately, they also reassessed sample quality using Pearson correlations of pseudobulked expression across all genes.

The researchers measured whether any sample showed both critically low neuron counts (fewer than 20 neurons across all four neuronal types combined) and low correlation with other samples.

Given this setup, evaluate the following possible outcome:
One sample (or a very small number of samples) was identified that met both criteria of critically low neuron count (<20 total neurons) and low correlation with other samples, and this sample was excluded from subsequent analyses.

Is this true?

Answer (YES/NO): YES